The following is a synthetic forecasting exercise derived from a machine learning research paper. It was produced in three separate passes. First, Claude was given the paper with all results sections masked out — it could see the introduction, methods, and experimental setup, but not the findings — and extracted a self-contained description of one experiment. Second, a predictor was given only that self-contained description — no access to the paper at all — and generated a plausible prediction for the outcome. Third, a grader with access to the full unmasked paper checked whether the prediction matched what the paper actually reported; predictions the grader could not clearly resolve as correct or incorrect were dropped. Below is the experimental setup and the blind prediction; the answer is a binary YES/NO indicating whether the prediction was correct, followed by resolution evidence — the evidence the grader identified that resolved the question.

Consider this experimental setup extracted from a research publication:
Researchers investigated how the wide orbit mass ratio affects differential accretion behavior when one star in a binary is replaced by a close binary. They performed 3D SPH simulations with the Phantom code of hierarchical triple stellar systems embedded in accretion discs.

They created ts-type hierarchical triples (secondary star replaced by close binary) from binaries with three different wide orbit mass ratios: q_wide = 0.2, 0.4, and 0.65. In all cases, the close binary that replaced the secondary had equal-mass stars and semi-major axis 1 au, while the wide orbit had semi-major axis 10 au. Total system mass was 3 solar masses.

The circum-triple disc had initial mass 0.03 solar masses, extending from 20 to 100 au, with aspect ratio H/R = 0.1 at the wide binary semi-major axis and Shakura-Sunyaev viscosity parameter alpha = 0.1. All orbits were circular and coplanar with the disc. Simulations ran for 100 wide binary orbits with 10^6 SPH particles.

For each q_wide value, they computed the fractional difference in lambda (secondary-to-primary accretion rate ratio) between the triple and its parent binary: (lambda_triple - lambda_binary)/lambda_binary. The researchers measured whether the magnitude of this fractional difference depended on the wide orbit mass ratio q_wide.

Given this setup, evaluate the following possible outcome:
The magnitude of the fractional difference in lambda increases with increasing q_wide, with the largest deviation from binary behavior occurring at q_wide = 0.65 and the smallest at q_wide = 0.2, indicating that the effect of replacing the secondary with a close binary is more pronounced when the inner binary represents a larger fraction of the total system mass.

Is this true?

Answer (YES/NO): NO